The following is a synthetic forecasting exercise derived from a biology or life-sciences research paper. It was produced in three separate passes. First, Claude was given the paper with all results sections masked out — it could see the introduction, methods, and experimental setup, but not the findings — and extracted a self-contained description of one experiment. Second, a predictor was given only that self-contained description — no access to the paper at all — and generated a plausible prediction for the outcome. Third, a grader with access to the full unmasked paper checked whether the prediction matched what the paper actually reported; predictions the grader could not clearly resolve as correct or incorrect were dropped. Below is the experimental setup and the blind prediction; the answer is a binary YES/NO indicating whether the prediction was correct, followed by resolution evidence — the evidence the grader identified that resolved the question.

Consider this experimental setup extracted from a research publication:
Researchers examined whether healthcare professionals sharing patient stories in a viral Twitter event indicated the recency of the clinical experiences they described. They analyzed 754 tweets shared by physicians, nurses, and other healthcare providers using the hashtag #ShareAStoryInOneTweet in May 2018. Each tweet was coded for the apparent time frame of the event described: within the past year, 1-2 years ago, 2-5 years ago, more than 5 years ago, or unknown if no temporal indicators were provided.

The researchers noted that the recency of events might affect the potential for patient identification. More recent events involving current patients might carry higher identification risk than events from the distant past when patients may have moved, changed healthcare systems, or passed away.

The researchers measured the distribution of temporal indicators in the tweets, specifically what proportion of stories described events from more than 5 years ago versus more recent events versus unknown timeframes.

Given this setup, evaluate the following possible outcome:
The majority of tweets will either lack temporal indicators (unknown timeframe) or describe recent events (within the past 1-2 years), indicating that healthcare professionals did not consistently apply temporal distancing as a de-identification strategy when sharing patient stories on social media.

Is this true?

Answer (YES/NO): YES